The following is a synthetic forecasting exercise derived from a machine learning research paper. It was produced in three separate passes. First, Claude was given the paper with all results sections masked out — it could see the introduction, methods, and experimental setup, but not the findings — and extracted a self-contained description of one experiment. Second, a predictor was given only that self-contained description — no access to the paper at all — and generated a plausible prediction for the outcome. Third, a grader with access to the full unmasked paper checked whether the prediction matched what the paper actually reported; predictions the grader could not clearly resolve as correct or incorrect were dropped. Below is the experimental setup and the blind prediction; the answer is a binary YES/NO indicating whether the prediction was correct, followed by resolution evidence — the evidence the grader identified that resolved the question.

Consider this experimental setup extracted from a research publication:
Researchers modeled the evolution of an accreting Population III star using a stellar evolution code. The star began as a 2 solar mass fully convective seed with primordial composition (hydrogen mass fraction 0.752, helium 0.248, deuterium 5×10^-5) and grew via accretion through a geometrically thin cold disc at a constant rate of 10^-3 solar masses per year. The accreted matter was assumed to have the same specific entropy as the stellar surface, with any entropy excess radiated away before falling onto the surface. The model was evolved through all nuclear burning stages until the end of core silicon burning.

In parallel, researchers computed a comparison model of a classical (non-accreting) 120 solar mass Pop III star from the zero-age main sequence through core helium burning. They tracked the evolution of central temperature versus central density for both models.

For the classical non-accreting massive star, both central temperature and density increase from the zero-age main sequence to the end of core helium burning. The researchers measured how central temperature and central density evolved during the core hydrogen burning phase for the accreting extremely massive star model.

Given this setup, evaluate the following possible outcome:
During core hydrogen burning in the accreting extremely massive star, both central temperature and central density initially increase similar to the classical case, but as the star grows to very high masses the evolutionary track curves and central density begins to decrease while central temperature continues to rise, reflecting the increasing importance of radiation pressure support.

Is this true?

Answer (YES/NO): NO